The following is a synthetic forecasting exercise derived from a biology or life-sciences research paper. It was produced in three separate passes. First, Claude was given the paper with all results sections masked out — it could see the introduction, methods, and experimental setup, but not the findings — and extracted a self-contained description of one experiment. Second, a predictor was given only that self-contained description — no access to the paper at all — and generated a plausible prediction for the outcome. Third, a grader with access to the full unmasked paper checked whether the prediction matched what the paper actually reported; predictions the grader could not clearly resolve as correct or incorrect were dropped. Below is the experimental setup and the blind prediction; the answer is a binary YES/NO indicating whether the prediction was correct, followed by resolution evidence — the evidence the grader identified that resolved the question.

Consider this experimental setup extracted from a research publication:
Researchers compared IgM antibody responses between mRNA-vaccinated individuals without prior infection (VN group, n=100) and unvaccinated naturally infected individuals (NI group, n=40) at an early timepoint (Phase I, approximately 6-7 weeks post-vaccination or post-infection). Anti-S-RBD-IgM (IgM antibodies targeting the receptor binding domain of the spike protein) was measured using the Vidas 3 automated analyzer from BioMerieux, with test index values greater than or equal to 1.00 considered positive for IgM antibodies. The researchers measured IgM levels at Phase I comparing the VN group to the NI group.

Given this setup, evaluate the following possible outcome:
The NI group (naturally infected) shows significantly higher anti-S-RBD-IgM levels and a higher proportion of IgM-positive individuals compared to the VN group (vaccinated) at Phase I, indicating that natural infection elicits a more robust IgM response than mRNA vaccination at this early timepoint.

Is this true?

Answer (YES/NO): NO